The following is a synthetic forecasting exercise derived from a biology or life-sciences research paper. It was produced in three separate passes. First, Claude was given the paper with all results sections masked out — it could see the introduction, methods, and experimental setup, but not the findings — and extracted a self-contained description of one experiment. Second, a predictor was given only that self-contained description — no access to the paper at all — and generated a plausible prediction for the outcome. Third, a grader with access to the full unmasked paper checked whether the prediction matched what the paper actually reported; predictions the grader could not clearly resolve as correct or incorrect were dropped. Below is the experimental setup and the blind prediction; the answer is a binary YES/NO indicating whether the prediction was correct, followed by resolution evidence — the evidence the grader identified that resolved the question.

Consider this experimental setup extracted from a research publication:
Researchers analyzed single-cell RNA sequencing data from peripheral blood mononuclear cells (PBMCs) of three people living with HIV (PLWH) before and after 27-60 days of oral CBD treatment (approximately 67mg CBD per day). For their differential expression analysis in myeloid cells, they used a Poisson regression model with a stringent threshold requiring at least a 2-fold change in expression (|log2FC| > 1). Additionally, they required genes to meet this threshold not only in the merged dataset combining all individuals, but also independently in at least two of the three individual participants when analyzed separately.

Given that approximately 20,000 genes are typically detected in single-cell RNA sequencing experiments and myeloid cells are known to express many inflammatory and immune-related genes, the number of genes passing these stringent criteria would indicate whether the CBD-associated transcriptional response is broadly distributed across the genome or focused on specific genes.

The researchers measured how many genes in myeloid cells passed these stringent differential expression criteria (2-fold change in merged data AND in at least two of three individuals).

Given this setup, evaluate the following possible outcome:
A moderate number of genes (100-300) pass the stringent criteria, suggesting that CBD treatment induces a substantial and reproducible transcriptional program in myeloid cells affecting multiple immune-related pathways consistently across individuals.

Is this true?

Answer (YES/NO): NO